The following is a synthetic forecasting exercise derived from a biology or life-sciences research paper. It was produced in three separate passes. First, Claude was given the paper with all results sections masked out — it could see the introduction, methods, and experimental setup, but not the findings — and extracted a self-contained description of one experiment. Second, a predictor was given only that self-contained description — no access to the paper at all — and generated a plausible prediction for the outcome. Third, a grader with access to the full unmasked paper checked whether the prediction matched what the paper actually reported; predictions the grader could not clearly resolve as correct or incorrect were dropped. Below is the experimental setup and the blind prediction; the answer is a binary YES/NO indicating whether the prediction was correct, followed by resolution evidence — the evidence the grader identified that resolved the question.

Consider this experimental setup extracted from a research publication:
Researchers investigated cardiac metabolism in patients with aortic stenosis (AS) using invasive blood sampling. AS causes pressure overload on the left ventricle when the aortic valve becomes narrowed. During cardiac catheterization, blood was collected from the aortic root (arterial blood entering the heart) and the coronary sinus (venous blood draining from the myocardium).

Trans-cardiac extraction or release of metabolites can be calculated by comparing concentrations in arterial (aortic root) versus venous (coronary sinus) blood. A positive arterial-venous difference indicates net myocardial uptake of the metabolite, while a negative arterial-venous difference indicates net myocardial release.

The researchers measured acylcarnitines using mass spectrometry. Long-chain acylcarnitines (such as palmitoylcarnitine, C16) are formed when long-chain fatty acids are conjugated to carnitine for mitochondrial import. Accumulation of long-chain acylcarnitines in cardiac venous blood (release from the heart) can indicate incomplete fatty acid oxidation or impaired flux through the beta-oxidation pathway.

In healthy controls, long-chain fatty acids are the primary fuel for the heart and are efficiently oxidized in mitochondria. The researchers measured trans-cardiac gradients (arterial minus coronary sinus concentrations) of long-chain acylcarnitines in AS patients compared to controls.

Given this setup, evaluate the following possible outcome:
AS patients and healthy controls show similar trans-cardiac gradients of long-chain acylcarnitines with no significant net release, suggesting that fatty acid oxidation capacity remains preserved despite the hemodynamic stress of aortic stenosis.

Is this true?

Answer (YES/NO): NO